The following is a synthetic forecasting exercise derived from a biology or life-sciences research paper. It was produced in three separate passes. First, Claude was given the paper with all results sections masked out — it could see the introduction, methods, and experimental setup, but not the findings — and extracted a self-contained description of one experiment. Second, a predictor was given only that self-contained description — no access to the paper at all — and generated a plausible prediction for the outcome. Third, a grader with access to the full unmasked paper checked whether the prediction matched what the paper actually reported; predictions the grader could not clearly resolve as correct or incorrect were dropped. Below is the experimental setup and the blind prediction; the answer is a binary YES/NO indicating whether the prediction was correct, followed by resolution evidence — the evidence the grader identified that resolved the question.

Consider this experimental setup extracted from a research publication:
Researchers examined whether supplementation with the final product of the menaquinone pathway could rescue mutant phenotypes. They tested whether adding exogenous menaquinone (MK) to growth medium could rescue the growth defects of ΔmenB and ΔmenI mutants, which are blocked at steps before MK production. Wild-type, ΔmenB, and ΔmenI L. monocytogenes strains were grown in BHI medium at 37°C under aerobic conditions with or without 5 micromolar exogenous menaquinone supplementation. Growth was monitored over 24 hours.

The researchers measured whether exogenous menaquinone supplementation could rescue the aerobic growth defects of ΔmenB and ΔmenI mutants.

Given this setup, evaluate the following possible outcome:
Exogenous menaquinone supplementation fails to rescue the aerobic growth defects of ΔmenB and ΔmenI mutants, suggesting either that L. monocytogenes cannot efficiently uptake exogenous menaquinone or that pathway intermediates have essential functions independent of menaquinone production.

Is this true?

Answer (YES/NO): NO